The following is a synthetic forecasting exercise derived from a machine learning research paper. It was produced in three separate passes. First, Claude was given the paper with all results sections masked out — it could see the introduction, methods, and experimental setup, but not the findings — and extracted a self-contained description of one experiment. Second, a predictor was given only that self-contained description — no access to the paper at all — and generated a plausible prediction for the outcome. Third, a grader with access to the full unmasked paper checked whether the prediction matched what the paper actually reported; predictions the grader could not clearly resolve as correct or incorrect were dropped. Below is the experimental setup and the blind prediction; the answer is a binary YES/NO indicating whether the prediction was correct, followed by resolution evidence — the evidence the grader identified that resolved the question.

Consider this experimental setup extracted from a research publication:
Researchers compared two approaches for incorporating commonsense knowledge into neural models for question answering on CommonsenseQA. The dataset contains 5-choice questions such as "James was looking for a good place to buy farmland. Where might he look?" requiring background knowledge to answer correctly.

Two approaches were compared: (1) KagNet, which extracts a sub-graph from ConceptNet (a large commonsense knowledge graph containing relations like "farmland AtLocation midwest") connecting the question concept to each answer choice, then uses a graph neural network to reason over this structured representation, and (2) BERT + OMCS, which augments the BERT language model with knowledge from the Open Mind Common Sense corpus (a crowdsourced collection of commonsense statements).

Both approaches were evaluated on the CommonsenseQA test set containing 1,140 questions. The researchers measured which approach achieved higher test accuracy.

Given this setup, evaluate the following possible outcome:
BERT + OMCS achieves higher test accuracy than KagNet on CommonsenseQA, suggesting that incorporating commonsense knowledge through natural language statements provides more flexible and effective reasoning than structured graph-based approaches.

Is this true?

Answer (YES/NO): YES